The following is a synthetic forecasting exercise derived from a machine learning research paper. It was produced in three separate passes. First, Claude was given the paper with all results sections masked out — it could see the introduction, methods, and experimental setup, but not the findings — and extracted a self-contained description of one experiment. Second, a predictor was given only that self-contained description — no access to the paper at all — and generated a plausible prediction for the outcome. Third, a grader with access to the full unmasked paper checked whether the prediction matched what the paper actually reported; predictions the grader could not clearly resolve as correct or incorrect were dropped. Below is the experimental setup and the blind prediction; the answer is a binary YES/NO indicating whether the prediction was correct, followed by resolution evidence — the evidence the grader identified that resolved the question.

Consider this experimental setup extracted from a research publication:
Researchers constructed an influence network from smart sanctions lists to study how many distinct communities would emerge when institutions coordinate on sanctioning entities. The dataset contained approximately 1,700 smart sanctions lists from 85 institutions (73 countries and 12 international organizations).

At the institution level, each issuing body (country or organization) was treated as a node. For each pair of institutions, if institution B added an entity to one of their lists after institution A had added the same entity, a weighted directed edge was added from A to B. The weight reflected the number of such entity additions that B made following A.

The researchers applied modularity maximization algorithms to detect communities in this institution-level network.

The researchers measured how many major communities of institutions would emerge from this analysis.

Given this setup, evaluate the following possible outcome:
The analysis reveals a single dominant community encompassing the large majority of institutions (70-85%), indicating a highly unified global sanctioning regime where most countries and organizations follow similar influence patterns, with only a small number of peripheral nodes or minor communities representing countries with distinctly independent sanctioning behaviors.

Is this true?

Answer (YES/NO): NO